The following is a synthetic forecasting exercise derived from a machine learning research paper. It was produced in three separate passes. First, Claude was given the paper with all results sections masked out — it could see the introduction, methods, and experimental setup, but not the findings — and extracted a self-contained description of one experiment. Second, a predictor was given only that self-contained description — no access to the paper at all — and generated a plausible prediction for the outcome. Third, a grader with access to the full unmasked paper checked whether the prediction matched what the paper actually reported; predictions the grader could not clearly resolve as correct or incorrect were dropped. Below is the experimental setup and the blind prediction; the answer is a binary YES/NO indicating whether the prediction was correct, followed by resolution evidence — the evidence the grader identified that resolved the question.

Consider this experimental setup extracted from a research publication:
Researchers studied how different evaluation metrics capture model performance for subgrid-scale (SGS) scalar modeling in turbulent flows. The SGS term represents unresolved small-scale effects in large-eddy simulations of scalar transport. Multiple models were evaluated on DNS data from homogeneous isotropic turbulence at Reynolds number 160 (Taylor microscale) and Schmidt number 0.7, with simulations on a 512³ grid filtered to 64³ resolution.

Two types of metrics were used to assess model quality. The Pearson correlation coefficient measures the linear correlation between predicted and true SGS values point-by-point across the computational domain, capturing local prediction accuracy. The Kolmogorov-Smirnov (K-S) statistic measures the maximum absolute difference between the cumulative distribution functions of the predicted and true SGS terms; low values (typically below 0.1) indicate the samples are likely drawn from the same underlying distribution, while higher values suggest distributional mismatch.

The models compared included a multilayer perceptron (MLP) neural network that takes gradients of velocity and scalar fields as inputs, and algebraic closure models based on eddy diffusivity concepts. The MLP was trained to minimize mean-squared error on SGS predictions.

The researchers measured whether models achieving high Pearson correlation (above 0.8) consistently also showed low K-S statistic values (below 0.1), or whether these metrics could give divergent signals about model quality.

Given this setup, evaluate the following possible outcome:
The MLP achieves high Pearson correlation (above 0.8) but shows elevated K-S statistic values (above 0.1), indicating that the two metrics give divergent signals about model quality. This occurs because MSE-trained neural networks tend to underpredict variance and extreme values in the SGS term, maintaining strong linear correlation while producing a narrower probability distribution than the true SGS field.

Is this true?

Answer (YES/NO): NO